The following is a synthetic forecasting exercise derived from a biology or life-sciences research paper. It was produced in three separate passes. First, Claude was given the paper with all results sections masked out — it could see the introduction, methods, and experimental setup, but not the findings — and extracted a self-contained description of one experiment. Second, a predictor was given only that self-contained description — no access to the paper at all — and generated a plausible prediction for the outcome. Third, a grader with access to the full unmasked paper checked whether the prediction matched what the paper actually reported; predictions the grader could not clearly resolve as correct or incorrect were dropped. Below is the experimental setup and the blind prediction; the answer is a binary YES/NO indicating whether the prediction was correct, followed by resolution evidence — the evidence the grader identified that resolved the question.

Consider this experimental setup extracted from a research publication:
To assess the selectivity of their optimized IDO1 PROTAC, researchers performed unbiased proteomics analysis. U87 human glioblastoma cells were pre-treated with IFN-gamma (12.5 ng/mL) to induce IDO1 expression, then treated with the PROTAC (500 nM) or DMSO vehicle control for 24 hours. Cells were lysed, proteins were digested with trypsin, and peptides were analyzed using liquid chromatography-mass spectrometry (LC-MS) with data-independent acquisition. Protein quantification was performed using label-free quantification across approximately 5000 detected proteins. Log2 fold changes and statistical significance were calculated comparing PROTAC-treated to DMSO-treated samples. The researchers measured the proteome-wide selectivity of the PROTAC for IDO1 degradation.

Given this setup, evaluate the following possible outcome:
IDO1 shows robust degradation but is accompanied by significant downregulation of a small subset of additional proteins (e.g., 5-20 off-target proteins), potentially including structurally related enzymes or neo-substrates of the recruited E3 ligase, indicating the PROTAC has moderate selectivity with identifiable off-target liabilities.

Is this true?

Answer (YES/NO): NO